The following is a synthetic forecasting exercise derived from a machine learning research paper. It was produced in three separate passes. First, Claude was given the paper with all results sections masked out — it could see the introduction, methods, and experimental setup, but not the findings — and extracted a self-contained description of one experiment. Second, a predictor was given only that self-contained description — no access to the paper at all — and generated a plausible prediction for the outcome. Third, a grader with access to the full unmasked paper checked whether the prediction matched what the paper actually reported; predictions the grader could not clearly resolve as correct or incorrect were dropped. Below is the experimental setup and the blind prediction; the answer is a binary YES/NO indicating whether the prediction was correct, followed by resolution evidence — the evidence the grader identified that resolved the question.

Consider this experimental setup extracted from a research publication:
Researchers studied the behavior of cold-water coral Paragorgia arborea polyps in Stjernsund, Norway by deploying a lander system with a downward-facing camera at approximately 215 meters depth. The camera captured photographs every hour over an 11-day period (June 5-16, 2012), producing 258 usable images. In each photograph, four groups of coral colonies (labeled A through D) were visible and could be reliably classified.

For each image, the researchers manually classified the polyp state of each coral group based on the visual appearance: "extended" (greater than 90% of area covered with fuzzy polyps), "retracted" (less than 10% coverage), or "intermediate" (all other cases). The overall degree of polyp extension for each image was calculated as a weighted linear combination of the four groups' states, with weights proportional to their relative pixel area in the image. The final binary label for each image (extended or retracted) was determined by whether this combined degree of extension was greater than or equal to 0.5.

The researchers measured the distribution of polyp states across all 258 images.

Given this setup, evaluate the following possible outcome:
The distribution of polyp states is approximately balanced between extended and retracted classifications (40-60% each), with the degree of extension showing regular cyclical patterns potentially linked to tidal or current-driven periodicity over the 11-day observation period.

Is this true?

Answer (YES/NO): NO